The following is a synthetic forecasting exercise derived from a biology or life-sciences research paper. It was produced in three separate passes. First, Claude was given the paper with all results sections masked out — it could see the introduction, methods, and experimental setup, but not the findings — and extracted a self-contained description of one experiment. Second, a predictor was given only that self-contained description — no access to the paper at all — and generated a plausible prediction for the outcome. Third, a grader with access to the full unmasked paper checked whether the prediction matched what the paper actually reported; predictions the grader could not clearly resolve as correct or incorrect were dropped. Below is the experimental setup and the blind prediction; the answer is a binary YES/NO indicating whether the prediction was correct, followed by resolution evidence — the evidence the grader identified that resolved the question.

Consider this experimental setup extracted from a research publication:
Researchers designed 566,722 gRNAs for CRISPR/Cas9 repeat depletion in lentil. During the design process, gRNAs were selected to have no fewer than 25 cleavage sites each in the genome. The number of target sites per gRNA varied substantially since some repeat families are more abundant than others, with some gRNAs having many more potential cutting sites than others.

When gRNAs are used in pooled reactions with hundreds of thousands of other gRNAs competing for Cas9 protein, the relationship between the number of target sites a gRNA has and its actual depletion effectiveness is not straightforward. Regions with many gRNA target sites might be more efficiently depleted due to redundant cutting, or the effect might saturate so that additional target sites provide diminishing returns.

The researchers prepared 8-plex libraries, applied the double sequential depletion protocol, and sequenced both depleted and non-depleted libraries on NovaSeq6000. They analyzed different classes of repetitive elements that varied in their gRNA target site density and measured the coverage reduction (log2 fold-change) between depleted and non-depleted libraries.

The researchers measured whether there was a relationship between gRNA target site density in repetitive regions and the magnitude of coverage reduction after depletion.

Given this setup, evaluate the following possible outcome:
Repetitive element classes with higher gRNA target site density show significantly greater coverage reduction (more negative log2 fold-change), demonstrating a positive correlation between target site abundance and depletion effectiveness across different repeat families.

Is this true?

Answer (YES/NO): YES